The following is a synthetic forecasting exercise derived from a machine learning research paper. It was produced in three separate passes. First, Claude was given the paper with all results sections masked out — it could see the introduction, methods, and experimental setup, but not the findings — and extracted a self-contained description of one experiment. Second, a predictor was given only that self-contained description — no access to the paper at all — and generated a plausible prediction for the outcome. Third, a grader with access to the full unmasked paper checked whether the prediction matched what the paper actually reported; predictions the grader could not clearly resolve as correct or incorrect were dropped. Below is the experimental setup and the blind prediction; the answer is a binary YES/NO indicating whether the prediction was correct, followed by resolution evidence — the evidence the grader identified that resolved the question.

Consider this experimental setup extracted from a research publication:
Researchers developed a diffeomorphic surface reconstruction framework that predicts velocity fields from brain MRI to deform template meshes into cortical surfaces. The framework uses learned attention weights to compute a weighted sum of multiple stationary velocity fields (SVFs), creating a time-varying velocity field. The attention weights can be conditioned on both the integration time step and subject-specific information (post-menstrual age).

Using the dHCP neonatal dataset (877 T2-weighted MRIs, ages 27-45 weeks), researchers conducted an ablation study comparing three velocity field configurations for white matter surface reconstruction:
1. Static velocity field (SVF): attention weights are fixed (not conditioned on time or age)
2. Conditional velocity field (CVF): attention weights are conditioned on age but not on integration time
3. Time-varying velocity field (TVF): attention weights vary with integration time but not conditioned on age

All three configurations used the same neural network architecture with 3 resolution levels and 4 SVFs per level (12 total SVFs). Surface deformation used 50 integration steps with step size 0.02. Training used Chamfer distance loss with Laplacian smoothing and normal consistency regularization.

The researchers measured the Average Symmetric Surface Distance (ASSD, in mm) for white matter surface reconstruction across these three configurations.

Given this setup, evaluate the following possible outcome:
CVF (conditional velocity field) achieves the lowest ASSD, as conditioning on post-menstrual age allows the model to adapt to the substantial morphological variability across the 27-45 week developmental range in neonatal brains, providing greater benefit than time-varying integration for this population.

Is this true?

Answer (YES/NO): NO